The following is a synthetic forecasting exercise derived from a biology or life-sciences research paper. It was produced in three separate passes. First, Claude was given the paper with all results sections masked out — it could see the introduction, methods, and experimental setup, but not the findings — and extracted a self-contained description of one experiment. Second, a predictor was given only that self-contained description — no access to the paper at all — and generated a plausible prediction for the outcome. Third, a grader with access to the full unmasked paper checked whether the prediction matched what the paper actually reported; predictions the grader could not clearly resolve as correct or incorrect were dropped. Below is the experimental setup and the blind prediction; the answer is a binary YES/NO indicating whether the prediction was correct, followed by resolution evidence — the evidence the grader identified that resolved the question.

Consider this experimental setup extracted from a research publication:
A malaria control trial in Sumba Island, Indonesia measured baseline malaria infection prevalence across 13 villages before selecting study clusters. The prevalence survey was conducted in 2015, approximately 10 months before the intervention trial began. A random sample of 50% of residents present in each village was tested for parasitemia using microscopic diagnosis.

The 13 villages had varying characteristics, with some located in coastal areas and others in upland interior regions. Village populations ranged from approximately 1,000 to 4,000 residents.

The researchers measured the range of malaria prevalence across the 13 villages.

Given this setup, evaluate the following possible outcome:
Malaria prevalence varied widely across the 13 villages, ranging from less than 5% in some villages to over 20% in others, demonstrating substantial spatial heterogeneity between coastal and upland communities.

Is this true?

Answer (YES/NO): NO